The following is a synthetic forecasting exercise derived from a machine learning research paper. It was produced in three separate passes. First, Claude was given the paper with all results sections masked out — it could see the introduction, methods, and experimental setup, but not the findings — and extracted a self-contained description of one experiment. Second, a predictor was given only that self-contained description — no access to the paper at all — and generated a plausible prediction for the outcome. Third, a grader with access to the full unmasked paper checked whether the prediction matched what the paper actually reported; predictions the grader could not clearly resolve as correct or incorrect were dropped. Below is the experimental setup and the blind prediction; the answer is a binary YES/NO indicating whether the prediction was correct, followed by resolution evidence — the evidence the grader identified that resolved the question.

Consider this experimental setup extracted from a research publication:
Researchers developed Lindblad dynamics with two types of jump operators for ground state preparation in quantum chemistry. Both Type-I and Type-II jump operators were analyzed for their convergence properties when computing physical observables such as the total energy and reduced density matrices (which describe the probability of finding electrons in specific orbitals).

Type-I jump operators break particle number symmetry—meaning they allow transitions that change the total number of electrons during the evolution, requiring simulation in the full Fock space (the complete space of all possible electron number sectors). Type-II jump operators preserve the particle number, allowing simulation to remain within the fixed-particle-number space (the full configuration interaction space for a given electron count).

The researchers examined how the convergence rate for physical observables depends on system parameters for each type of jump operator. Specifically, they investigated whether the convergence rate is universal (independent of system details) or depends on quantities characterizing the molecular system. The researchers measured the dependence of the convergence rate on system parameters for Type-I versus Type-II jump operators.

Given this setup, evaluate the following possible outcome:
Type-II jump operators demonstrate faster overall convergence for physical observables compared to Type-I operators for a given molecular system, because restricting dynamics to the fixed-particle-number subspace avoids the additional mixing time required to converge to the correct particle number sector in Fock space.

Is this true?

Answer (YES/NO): NO